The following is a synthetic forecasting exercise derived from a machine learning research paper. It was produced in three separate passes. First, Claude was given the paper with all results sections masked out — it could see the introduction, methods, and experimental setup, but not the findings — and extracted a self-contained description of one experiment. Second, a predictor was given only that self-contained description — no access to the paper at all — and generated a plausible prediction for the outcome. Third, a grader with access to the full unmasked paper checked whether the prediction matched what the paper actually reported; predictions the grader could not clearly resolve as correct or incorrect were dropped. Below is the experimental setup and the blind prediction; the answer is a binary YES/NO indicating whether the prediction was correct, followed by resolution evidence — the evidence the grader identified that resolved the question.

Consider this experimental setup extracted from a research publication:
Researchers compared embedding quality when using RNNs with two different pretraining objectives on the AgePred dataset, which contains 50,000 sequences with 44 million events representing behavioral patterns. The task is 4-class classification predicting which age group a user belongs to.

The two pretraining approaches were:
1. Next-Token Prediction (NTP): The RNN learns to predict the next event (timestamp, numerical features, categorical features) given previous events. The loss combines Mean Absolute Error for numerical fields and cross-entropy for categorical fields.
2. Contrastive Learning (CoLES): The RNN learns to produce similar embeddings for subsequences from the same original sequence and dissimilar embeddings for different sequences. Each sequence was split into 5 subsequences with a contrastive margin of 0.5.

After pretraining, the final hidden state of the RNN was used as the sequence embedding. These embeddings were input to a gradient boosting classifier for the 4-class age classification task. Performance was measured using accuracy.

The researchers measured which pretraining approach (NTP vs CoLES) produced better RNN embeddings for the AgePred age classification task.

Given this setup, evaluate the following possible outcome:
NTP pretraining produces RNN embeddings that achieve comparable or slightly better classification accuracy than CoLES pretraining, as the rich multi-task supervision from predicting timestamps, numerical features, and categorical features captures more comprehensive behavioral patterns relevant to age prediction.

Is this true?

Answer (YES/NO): NO